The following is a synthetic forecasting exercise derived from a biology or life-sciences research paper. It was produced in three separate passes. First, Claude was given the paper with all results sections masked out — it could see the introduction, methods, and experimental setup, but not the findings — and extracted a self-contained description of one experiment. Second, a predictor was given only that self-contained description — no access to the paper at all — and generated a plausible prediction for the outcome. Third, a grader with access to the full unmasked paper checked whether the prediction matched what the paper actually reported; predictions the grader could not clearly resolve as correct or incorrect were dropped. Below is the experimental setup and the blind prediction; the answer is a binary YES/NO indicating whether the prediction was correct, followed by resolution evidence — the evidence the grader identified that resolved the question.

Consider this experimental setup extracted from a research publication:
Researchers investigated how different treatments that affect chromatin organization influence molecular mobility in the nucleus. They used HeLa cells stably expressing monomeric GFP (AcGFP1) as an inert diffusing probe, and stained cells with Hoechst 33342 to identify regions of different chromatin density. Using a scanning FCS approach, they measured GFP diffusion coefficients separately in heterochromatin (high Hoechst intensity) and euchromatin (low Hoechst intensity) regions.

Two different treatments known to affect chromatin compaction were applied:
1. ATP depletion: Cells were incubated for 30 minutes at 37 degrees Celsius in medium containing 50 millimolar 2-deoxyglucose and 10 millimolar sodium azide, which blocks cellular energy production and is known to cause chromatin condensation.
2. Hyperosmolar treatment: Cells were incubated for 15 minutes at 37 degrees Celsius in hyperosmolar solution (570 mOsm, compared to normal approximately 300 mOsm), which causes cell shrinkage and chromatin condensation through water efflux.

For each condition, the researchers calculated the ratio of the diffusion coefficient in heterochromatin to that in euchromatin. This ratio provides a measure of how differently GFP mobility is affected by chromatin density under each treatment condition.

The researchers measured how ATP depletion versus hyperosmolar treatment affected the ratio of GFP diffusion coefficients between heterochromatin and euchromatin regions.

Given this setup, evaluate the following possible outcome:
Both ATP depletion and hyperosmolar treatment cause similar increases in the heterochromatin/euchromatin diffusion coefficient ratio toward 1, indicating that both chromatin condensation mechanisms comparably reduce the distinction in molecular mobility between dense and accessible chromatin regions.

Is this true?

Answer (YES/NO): NO